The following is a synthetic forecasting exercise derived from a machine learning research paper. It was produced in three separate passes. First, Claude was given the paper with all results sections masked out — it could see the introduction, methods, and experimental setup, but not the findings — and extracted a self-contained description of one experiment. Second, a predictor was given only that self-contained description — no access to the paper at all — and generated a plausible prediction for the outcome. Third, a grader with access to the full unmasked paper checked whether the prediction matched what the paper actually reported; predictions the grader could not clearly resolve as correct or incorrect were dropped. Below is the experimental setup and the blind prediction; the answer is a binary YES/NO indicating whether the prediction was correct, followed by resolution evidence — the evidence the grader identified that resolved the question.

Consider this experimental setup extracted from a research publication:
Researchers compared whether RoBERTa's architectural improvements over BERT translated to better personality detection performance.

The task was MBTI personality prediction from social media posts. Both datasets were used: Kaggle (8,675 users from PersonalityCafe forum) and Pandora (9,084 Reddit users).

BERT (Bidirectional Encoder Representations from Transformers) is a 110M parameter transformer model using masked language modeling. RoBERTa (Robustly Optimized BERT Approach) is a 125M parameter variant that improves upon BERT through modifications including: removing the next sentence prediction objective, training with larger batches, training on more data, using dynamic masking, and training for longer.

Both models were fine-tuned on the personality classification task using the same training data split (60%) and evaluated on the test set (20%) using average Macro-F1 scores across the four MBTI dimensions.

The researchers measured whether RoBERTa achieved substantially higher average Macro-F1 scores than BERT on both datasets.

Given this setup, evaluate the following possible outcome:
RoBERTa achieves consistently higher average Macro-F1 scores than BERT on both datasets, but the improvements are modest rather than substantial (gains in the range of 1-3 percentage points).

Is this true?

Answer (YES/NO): NO